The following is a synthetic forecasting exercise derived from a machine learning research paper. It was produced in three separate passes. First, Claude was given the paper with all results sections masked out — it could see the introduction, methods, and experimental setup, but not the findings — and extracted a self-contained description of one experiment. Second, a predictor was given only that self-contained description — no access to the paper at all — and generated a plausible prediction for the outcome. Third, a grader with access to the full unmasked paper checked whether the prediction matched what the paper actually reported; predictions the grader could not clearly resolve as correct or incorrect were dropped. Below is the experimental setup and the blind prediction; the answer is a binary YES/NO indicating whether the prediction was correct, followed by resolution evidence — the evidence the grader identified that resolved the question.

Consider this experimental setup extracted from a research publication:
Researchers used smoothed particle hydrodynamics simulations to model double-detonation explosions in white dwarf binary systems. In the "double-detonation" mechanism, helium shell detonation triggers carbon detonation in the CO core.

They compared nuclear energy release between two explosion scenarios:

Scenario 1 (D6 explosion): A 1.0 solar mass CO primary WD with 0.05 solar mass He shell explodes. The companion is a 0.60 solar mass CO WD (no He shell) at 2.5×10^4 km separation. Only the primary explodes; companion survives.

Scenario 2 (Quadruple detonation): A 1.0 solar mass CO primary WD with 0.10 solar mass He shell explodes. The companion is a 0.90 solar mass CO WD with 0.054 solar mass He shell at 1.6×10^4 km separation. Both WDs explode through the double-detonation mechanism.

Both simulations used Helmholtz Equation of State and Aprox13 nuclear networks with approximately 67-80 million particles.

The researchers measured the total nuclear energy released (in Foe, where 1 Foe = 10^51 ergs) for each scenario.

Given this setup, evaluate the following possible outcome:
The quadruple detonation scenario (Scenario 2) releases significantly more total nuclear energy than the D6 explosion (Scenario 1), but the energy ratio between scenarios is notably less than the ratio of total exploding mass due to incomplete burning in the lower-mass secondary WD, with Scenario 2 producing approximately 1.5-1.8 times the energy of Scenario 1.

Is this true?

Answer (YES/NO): YES